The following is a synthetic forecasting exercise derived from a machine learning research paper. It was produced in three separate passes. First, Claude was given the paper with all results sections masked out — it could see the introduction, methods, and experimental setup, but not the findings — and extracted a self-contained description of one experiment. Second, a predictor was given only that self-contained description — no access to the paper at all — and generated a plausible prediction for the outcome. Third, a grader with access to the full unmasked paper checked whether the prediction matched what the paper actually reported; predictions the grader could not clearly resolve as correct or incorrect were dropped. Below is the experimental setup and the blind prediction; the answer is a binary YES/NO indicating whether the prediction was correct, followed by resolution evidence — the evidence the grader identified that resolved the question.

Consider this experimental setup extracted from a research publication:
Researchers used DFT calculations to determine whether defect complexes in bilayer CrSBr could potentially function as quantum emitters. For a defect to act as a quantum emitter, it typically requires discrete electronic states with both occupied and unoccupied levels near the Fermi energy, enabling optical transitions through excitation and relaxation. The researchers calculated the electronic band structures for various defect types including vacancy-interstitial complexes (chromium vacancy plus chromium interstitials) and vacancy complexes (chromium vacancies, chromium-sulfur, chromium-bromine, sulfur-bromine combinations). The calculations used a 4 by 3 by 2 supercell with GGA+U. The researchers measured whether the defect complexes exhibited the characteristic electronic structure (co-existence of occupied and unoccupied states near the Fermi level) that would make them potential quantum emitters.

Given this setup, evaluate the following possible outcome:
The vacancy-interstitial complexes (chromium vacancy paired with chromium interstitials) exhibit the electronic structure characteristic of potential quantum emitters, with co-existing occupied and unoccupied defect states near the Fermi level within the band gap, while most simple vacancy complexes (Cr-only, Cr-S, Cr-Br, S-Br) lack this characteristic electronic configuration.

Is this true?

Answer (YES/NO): NO